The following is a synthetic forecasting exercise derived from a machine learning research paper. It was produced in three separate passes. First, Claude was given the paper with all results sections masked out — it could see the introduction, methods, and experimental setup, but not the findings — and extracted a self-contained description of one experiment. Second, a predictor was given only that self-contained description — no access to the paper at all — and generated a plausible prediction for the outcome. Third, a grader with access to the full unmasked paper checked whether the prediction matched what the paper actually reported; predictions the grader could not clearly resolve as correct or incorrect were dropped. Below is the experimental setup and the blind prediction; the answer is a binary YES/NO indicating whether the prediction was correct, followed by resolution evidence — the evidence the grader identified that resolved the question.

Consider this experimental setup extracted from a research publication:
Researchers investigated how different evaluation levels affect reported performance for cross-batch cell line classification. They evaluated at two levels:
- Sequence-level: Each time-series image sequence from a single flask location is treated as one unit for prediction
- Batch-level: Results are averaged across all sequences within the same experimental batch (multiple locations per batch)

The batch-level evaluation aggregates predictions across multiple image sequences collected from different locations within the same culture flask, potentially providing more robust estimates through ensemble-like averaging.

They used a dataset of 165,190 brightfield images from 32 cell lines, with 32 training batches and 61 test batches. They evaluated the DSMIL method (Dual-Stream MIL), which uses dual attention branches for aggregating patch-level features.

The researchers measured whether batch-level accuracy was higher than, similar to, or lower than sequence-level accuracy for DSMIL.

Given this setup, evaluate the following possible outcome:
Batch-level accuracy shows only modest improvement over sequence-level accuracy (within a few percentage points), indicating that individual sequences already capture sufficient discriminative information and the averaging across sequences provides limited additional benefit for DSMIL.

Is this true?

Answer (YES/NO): YES